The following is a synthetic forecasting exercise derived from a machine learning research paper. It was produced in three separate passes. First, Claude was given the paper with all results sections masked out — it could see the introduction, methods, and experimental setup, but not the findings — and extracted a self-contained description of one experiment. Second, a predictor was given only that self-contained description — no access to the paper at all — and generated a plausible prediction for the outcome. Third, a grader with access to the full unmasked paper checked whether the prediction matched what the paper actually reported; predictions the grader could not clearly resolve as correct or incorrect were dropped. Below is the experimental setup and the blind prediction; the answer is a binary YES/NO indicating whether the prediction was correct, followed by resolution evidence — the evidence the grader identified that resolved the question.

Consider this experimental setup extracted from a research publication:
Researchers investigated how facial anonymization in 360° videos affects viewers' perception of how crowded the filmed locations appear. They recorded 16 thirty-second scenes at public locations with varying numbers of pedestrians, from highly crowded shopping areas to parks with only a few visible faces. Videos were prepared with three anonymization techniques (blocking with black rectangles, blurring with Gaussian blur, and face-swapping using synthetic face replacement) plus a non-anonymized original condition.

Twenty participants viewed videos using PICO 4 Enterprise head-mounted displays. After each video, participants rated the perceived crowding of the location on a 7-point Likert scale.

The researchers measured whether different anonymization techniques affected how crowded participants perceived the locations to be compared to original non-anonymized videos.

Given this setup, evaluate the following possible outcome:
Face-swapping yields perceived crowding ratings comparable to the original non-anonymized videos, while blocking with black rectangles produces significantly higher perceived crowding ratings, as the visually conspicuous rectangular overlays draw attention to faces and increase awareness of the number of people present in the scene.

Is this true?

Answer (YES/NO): NO